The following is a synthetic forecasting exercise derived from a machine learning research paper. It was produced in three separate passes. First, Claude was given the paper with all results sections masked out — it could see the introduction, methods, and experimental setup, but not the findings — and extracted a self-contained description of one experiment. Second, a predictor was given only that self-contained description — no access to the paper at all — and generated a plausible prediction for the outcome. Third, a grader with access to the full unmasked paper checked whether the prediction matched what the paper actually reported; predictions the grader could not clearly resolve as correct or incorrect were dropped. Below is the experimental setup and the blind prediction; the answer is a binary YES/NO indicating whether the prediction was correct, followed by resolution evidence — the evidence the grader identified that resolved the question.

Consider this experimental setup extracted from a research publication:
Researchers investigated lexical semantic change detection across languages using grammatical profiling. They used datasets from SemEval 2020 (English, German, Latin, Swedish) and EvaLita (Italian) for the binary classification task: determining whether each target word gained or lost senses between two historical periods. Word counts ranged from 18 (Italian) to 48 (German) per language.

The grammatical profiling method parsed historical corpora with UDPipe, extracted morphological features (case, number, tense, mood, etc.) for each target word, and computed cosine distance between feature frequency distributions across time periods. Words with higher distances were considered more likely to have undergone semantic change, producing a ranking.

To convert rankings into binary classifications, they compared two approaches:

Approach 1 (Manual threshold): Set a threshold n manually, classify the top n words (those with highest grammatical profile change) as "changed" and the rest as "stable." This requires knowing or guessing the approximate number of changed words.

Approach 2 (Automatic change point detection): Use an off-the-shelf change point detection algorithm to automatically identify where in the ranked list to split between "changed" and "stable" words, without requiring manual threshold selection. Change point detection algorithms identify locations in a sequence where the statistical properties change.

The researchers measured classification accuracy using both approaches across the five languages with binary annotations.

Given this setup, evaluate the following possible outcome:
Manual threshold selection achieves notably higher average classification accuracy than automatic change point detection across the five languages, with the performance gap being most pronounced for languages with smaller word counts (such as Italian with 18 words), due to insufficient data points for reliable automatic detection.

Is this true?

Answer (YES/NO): NO